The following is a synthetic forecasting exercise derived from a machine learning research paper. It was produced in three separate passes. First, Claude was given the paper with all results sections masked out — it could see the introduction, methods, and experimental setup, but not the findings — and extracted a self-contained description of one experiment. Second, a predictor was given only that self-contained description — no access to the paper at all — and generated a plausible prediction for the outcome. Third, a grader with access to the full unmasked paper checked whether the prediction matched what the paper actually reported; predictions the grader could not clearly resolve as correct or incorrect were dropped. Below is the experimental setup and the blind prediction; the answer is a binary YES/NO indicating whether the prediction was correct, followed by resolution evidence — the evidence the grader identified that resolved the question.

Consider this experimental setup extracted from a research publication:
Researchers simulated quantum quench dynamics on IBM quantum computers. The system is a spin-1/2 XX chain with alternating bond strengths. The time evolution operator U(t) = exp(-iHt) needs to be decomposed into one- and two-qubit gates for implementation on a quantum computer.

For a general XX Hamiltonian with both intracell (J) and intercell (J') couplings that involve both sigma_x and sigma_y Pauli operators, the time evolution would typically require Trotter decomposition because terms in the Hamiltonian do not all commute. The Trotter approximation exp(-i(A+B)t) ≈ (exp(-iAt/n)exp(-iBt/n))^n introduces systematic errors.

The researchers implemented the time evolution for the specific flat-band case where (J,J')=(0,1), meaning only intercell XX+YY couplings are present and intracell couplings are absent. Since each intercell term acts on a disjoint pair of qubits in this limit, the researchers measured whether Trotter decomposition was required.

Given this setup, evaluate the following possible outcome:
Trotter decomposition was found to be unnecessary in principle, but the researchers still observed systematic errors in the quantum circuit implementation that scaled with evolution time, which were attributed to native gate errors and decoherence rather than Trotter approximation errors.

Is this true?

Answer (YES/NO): NO